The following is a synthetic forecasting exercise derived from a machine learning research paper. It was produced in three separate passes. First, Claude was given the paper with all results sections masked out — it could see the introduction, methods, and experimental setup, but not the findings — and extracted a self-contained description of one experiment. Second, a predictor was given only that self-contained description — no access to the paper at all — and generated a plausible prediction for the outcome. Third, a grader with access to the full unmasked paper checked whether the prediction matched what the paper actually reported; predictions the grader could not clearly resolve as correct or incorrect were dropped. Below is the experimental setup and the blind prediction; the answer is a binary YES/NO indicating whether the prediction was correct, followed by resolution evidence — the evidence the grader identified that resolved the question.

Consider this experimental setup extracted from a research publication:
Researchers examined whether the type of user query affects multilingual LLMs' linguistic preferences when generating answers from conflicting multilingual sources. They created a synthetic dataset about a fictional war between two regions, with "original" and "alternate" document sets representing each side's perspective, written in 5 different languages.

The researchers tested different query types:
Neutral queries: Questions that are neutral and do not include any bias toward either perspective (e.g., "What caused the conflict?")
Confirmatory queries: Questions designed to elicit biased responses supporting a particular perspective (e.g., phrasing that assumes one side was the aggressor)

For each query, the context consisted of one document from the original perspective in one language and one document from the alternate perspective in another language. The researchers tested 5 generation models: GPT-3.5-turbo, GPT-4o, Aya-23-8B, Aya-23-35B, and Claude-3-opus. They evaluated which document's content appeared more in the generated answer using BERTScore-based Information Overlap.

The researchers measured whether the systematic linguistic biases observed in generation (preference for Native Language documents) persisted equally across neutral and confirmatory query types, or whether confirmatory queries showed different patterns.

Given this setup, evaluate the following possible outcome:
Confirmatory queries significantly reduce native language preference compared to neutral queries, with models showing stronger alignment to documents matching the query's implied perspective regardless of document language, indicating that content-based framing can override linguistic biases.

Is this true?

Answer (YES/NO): NO